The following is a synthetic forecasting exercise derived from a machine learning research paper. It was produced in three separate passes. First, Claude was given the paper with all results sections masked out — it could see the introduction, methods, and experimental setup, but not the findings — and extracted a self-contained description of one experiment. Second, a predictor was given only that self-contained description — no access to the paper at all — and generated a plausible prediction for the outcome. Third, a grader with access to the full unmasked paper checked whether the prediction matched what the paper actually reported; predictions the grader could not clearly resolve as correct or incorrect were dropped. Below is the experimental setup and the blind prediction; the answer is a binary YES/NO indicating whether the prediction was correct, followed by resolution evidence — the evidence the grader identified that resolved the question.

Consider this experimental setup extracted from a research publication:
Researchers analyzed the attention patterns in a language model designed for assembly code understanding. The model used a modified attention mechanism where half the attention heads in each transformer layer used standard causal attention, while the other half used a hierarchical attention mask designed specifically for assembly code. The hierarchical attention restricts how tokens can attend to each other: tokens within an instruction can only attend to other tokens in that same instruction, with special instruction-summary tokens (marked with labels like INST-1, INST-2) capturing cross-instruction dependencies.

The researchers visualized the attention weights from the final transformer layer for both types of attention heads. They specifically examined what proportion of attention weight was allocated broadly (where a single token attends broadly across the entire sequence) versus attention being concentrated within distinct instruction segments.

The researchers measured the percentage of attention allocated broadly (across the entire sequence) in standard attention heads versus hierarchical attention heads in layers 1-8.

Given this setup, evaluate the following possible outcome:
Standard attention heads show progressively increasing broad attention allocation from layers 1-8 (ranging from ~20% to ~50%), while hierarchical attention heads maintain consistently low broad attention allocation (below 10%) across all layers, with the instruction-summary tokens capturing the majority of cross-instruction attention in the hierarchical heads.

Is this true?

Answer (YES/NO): NO